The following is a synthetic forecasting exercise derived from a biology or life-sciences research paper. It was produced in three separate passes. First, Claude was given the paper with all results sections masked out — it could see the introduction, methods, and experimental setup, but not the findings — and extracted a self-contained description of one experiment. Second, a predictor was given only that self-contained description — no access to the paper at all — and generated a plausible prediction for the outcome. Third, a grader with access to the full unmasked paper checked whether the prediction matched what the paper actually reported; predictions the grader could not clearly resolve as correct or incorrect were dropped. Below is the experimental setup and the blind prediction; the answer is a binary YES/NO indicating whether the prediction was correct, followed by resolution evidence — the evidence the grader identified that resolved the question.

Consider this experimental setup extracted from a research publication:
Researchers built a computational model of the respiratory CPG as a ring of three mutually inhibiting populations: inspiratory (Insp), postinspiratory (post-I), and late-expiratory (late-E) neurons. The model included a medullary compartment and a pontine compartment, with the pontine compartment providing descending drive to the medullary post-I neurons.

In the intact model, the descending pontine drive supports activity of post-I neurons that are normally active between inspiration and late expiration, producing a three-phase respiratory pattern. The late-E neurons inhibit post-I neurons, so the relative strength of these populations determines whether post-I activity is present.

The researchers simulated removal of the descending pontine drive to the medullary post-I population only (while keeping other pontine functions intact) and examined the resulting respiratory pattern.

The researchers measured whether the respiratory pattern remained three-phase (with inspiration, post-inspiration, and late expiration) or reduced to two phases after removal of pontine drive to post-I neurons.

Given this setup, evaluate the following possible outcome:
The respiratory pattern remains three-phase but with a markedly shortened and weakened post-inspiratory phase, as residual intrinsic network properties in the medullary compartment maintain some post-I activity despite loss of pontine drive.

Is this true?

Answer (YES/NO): NO